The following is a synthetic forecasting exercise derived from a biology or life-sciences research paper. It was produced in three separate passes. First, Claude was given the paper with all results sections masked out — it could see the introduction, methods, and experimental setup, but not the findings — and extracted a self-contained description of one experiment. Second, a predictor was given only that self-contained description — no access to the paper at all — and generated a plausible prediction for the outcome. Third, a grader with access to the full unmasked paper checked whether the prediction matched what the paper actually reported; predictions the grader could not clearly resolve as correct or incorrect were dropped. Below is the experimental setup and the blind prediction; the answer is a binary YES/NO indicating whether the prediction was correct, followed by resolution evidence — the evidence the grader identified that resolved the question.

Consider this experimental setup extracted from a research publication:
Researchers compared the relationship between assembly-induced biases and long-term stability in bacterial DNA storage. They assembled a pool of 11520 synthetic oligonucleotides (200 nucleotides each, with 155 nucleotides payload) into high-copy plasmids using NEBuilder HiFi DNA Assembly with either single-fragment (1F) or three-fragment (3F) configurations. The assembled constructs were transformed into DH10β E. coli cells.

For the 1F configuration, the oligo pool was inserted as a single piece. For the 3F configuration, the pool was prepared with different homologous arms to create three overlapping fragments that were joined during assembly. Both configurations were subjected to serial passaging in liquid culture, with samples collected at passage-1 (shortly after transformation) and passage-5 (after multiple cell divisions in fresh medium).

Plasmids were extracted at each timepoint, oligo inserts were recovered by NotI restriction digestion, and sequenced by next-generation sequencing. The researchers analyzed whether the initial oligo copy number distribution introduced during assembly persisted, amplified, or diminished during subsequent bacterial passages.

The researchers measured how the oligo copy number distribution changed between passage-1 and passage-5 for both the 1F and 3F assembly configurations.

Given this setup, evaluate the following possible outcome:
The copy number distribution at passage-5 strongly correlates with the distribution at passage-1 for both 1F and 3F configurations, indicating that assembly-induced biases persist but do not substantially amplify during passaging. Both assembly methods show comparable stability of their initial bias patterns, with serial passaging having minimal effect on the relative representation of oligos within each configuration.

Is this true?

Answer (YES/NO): YES